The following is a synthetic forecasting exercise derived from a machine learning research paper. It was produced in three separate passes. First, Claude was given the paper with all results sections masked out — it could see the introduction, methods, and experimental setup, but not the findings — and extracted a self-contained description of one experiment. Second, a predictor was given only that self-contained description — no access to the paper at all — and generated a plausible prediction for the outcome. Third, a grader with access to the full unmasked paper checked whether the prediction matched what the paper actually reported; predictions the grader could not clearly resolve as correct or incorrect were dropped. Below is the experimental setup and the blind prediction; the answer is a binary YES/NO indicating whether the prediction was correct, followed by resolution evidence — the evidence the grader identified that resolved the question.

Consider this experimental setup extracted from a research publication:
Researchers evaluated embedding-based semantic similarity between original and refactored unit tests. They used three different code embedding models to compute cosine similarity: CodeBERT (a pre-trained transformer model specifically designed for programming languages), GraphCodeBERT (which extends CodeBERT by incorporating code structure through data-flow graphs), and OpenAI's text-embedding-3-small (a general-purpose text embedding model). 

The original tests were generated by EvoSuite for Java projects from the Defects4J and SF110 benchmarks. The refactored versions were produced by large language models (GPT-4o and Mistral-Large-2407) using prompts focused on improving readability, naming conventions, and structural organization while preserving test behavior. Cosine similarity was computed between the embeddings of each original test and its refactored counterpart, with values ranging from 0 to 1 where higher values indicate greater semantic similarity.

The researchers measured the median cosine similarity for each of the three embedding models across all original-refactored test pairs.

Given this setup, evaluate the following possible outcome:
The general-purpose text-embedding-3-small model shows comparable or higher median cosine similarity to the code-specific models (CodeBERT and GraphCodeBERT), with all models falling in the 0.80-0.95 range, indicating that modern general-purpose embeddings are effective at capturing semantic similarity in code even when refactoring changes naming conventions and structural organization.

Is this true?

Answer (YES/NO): NO